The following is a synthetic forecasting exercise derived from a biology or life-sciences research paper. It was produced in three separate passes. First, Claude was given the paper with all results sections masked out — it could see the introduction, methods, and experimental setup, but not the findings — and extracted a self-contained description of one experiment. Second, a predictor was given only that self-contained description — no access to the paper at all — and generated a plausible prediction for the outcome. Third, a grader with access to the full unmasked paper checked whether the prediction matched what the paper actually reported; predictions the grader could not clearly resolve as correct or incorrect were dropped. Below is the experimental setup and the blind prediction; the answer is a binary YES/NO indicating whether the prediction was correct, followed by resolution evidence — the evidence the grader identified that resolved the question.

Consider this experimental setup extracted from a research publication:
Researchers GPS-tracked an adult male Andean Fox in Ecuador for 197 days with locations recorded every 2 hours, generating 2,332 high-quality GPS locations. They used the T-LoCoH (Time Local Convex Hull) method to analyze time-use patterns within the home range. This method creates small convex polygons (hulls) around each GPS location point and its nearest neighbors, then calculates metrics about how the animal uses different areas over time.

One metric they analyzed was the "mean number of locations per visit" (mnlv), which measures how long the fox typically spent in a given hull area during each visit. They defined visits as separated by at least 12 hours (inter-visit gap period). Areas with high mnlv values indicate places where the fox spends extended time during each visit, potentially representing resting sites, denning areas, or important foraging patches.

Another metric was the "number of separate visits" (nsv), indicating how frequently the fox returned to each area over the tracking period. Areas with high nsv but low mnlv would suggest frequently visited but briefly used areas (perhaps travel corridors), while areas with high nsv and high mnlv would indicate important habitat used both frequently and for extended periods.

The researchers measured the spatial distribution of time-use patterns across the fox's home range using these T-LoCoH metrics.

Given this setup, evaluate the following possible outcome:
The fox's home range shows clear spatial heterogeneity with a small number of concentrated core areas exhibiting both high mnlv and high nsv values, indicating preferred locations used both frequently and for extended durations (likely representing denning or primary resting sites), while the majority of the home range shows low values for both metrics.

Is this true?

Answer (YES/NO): NO